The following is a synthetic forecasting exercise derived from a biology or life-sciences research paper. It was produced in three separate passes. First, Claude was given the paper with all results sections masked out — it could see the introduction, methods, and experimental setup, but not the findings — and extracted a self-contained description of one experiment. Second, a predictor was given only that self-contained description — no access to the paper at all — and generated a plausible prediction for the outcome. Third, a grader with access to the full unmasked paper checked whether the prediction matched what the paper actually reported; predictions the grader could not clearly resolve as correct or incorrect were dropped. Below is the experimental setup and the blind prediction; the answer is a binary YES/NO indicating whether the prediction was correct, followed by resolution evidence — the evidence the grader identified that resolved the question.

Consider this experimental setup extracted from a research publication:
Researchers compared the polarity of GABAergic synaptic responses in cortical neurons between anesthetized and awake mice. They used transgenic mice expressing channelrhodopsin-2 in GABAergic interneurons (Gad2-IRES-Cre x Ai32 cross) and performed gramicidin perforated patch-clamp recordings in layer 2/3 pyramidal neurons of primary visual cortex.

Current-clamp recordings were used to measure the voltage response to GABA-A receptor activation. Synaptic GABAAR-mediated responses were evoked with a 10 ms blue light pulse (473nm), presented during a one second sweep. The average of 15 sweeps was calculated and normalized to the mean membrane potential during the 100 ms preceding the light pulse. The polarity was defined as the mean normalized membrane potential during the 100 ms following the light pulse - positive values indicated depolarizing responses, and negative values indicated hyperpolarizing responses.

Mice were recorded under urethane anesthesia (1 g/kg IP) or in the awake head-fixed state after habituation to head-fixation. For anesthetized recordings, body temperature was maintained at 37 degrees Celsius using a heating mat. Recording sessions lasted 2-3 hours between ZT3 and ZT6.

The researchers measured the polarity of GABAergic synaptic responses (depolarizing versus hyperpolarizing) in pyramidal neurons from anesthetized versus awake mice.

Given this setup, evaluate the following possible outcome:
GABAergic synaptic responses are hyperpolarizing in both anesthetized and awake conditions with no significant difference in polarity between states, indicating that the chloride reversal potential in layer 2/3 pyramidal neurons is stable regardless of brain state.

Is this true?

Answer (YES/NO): NO